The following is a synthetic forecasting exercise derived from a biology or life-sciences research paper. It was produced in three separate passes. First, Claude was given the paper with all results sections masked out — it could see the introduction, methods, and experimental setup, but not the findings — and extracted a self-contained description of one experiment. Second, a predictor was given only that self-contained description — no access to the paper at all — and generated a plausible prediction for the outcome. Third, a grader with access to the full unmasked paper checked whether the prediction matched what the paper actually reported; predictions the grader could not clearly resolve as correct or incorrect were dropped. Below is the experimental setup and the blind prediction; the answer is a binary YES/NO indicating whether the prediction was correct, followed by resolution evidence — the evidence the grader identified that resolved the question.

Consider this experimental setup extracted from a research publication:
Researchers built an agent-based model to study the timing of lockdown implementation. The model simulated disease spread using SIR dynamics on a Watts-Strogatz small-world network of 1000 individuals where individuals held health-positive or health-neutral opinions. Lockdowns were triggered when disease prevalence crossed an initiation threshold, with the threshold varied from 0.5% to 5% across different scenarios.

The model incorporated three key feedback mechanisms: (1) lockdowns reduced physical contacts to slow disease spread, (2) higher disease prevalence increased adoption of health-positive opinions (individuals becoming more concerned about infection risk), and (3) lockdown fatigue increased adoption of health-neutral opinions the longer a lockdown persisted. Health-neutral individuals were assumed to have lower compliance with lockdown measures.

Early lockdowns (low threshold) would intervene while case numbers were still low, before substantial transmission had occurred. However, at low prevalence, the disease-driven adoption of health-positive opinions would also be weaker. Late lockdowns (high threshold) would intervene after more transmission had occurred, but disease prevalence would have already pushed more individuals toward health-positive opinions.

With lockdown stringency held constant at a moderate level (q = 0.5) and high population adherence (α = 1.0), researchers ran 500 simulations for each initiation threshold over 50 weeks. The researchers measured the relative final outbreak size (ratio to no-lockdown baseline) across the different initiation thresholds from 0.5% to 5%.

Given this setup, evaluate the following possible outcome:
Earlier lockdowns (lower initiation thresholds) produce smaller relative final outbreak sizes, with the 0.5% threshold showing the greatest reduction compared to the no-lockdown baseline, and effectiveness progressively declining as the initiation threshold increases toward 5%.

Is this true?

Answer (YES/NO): YES